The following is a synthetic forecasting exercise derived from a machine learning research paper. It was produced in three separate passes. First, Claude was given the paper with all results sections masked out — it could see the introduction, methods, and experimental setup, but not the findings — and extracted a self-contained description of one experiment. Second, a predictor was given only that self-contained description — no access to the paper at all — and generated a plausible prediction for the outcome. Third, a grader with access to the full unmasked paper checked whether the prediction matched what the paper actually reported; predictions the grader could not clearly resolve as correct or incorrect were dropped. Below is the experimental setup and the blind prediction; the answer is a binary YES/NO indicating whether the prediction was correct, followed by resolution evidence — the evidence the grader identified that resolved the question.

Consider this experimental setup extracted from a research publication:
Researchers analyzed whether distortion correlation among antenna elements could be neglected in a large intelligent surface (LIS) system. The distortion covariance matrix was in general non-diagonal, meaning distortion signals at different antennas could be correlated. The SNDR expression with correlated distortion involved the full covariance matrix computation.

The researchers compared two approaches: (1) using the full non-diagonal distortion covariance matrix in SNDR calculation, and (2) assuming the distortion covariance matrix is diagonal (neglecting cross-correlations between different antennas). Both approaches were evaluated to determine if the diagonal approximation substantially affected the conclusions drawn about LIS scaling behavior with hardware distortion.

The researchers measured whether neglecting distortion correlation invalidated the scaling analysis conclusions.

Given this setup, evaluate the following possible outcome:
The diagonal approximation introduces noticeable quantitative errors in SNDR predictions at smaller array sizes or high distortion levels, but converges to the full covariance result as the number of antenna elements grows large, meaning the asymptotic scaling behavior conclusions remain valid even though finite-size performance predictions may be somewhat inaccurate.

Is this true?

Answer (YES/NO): NO